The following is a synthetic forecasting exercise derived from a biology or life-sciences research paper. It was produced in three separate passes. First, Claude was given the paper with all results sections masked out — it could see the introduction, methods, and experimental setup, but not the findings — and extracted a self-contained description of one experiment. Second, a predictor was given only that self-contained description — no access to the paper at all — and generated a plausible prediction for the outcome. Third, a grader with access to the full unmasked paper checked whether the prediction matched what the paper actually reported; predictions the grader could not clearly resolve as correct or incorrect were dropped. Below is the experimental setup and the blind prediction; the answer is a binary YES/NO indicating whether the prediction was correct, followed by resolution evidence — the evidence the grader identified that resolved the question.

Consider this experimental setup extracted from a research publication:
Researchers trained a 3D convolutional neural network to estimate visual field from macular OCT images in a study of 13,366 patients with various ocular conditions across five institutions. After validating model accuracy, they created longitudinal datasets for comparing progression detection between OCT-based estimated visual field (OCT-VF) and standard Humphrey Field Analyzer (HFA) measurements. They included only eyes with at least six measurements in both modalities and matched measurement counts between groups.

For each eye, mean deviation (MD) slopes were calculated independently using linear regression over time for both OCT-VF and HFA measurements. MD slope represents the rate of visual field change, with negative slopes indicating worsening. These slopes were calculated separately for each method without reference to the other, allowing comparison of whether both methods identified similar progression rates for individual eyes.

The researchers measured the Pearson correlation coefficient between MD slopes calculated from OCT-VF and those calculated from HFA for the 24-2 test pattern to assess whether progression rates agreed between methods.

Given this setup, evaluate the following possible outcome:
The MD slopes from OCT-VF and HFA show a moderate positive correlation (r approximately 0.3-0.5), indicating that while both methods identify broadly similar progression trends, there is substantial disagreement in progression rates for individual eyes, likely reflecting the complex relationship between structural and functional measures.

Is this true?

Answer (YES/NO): NO